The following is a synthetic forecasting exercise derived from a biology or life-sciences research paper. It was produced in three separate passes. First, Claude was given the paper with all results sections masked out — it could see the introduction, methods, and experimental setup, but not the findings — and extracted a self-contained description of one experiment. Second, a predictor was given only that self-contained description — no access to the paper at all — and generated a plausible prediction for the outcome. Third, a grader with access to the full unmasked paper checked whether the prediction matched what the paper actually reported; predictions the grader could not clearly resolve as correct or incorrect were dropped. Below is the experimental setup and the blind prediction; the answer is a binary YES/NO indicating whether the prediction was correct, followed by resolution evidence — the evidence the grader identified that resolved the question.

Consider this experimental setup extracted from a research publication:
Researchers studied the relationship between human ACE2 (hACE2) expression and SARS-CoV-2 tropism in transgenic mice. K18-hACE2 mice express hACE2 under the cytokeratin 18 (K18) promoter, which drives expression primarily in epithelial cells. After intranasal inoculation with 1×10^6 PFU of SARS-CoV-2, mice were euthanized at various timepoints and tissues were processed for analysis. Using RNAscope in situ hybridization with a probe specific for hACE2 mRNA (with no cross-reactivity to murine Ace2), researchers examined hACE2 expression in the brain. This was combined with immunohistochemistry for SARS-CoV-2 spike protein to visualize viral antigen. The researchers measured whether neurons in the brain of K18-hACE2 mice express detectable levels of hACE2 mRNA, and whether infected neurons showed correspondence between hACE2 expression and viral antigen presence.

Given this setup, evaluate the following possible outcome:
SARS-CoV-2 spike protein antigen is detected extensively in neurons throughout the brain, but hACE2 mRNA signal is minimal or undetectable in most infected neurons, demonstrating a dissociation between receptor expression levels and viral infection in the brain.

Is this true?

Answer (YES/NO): NO